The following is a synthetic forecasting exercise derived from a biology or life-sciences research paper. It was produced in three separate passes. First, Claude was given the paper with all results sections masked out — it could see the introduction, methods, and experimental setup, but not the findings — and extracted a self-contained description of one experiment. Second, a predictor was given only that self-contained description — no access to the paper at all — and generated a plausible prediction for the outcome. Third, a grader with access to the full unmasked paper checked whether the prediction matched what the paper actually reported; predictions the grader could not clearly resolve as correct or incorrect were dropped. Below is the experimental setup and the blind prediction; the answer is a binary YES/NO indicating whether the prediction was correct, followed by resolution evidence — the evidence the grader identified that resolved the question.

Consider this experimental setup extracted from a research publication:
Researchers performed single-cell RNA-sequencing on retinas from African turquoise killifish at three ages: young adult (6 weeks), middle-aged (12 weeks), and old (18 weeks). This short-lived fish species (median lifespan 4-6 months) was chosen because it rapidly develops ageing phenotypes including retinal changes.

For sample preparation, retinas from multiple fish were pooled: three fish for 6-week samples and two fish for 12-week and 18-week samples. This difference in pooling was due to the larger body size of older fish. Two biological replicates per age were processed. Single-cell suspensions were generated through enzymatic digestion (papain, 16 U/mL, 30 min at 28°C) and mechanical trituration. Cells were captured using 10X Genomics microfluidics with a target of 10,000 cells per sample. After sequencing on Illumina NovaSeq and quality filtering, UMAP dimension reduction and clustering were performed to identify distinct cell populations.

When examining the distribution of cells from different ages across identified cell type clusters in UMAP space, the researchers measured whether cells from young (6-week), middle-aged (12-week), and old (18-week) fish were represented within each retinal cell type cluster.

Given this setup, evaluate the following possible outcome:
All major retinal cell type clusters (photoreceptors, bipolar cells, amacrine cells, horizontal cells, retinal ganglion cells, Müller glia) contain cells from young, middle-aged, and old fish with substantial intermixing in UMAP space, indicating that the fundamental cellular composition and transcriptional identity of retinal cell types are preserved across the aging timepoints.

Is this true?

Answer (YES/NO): YES